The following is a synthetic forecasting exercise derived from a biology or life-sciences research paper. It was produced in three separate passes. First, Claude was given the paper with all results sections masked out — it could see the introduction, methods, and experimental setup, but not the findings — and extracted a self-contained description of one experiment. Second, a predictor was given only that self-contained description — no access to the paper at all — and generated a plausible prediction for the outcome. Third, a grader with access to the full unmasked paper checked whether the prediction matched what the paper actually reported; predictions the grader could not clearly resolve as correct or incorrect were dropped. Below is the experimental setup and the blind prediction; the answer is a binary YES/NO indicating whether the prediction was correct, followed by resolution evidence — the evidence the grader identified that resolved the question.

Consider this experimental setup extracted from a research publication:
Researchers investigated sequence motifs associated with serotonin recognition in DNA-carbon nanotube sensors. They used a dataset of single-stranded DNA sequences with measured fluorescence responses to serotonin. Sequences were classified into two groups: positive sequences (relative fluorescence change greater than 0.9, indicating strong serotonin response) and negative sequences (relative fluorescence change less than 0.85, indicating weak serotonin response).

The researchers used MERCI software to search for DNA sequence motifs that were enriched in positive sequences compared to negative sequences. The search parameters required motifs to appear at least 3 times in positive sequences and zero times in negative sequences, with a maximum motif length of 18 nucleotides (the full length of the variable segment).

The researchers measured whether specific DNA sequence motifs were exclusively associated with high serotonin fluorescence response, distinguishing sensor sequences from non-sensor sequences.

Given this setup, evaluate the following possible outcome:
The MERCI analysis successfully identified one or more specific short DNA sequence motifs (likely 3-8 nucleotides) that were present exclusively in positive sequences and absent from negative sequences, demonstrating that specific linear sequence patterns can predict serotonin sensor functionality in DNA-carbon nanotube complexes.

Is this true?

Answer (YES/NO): NO